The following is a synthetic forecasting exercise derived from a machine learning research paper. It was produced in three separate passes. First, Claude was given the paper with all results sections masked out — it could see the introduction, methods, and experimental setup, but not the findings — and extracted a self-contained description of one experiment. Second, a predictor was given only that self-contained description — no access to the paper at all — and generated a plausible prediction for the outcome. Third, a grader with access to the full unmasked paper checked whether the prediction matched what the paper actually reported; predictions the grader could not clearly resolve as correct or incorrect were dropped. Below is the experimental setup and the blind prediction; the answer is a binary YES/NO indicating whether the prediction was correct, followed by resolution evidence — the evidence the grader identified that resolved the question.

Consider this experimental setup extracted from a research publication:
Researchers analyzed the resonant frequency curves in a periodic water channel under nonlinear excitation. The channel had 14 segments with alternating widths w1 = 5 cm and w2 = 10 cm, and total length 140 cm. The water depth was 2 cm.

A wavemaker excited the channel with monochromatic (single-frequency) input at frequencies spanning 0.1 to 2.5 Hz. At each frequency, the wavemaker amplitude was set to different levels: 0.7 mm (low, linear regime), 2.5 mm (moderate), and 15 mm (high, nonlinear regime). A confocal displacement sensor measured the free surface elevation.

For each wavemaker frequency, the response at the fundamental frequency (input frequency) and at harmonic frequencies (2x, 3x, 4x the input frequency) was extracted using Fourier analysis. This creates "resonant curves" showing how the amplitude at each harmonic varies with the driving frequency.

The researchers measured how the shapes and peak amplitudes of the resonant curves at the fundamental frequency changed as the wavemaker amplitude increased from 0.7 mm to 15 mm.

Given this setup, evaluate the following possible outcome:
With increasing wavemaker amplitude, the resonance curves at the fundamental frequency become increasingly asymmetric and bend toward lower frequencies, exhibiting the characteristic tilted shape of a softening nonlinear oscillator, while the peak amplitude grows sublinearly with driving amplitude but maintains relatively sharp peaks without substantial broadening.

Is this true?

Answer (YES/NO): NO